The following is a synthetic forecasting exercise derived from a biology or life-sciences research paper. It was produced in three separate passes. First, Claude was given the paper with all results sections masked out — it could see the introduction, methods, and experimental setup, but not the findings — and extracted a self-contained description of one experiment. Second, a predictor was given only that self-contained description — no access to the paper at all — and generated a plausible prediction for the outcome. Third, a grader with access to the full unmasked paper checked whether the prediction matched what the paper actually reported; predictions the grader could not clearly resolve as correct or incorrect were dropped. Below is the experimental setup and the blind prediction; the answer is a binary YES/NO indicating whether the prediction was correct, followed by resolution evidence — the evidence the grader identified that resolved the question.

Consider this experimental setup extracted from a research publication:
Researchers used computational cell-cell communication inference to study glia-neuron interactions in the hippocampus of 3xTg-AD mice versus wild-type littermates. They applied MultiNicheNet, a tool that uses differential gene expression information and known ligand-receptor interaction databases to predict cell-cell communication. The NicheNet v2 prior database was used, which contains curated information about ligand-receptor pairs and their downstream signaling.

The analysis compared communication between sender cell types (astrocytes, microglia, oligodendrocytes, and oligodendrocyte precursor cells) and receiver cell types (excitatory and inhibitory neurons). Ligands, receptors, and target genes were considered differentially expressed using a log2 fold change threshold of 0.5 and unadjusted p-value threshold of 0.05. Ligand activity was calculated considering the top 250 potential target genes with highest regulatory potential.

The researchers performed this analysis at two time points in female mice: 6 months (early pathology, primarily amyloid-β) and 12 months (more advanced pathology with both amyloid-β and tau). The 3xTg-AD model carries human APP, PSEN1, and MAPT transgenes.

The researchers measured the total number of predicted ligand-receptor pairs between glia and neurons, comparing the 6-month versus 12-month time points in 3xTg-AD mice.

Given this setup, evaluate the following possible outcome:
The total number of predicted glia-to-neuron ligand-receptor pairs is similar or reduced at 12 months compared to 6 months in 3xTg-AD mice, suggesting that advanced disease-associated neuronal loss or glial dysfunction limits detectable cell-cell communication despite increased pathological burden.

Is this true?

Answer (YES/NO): NO